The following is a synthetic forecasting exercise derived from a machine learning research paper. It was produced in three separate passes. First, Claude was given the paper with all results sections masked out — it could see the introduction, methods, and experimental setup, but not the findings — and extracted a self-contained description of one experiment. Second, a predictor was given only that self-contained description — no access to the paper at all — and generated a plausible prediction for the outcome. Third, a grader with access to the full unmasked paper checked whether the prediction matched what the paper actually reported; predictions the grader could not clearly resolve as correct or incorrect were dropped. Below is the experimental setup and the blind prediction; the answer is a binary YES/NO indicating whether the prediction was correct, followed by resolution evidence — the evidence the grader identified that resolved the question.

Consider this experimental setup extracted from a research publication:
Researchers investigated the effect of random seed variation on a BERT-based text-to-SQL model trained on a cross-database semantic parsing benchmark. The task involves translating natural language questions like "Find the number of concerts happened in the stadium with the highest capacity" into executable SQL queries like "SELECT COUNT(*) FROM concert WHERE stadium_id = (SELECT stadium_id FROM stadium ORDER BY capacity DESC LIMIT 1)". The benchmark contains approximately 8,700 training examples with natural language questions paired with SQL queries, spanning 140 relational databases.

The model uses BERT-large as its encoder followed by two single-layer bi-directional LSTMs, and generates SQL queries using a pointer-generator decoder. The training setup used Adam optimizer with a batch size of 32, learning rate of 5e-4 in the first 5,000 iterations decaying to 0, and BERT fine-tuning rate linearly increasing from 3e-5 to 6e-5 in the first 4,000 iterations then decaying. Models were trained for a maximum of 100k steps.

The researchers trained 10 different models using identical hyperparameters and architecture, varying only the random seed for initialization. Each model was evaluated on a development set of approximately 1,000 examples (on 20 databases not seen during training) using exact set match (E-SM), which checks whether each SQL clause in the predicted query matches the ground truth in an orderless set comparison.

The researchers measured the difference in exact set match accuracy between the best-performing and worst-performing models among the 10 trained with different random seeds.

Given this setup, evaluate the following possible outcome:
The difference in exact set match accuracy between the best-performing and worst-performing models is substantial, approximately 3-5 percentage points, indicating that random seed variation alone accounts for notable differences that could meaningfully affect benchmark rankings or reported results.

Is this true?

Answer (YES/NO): YES